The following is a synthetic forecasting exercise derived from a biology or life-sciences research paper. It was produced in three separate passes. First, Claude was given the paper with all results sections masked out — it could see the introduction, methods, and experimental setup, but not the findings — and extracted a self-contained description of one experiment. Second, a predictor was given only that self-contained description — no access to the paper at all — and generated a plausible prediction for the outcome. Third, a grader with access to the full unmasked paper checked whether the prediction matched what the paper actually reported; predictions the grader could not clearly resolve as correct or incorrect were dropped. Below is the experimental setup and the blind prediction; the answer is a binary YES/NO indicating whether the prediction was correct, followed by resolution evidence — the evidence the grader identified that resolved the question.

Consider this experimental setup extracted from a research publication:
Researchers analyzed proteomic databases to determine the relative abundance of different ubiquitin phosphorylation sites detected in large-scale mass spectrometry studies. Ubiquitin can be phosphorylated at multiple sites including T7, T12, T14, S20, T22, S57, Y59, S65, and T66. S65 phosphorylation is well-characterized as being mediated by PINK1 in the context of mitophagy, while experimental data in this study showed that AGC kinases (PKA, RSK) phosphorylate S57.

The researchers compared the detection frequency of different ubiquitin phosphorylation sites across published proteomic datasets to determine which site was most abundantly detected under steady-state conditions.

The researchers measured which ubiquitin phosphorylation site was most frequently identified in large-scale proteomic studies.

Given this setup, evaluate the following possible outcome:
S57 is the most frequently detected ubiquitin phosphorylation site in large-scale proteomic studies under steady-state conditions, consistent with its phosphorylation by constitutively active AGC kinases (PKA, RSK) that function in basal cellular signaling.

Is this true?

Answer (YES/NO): YES